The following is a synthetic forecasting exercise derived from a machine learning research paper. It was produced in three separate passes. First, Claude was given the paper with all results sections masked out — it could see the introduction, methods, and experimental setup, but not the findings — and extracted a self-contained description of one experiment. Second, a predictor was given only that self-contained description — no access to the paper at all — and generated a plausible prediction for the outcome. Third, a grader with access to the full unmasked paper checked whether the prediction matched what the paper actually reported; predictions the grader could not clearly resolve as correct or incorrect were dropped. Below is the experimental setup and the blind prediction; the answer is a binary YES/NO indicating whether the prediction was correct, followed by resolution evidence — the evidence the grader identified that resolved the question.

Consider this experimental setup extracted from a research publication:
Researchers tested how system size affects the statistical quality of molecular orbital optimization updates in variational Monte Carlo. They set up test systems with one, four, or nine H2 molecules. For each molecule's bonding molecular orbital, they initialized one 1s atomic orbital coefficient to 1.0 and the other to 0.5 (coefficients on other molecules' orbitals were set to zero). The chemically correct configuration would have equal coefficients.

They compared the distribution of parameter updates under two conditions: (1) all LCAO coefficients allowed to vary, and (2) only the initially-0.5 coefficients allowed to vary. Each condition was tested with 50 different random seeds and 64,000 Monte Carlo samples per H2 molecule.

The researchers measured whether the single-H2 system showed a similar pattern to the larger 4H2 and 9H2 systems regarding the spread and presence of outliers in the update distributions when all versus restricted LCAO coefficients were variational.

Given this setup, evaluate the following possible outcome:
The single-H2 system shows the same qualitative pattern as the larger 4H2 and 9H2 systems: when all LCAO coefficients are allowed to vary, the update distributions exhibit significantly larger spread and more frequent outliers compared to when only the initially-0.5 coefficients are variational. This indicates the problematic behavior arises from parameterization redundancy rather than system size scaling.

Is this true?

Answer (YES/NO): NO